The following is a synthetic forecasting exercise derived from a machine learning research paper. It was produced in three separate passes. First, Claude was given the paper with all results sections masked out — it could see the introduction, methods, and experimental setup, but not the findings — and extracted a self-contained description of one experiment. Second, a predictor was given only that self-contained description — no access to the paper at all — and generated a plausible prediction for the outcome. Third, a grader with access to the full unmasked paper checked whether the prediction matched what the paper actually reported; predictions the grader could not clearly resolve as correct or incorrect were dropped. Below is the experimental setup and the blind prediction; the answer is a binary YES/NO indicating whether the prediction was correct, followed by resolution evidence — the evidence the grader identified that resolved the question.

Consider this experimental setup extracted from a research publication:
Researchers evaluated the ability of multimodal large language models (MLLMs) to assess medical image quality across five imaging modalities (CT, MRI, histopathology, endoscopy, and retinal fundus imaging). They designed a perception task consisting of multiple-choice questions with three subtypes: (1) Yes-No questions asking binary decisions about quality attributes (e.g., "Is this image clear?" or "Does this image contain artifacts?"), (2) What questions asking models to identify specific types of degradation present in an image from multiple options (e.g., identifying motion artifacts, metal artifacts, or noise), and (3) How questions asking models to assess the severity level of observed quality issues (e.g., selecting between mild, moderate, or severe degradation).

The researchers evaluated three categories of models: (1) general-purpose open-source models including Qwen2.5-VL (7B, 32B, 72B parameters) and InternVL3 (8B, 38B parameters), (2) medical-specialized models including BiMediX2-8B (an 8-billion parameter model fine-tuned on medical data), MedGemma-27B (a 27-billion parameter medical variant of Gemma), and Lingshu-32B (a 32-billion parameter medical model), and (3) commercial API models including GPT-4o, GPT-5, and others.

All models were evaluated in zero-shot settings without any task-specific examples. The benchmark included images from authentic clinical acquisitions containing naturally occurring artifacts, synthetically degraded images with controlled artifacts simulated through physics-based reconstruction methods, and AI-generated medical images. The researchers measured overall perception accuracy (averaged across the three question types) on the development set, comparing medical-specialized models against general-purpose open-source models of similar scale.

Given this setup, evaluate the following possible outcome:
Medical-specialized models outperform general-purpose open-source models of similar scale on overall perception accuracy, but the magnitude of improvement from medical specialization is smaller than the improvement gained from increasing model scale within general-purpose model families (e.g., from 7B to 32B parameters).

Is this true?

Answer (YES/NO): NO